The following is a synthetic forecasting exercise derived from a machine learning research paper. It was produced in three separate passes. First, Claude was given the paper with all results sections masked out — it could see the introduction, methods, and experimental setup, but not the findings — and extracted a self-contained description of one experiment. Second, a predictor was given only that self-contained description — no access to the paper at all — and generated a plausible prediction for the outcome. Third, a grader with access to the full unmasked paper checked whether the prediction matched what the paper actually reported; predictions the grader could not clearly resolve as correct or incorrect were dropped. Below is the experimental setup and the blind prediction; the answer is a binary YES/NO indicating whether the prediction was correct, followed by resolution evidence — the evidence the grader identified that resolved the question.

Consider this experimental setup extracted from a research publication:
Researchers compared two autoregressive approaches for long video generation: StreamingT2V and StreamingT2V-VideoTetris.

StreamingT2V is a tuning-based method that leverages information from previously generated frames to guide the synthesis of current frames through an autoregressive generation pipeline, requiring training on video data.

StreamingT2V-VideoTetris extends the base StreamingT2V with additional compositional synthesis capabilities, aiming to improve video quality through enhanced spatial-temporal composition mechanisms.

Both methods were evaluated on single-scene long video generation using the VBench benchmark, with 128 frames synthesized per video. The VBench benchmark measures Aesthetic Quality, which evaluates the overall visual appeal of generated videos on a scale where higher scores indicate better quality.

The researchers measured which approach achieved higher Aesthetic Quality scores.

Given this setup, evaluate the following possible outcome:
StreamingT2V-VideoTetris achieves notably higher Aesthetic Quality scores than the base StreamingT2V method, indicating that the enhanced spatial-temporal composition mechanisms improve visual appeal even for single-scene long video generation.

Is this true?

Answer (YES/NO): NO